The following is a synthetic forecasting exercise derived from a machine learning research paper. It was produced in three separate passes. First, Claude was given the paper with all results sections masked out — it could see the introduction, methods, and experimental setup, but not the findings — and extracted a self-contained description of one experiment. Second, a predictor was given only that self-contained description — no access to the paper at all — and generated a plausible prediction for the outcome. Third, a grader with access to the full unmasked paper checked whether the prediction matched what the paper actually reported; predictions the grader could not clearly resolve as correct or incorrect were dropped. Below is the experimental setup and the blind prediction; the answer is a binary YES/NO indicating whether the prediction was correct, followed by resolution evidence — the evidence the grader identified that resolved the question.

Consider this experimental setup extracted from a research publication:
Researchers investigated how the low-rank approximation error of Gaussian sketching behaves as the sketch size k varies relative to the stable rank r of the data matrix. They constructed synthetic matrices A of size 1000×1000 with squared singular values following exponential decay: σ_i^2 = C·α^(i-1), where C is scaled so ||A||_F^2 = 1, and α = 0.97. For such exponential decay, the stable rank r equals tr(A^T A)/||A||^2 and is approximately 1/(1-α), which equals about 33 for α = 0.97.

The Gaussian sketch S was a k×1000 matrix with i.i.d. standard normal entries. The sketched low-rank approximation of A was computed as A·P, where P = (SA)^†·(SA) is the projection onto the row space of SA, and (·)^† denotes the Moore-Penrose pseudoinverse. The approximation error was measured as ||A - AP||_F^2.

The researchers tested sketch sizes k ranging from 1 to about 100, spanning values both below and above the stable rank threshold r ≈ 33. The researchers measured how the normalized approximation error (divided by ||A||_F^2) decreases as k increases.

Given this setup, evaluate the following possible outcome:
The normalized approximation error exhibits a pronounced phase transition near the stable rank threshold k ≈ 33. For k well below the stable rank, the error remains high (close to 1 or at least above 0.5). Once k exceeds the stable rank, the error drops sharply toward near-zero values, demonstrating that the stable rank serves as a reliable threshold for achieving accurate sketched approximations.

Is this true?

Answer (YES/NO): NO